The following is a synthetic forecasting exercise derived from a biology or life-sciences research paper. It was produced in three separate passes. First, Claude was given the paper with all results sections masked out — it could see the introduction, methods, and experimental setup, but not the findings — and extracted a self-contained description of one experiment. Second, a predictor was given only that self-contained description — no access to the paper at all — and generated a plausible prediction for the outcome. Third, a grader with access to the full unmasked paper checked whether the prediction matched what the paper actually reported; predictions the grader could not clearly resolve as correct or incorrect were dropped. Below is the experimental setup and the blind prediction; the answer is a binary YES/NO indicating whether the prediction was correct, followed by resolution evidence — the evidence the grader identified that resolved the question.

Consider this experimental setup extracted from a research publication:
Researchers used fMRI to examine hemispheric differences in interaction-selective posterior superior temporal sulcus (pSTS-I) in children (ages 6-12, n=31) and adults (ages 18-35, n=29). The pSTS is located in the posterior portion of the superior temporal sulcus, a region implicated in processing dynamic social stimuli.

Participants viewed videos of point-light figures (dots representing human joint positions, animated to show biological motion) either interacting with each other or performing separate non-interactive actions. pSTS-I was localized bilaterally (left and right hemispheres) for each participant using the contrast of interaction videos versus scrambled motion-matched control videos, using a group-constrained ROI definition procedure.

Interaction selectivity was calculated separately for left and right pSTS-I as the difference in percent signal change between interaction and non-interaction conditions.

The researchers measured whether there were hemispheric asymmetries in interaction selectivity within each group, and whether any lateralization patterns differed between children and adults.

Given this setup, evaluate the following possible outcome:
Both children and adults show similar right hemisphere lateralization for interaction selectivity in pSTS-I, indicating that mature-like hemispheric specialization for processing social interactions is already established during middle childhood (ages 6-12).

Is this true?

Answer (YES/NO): NO